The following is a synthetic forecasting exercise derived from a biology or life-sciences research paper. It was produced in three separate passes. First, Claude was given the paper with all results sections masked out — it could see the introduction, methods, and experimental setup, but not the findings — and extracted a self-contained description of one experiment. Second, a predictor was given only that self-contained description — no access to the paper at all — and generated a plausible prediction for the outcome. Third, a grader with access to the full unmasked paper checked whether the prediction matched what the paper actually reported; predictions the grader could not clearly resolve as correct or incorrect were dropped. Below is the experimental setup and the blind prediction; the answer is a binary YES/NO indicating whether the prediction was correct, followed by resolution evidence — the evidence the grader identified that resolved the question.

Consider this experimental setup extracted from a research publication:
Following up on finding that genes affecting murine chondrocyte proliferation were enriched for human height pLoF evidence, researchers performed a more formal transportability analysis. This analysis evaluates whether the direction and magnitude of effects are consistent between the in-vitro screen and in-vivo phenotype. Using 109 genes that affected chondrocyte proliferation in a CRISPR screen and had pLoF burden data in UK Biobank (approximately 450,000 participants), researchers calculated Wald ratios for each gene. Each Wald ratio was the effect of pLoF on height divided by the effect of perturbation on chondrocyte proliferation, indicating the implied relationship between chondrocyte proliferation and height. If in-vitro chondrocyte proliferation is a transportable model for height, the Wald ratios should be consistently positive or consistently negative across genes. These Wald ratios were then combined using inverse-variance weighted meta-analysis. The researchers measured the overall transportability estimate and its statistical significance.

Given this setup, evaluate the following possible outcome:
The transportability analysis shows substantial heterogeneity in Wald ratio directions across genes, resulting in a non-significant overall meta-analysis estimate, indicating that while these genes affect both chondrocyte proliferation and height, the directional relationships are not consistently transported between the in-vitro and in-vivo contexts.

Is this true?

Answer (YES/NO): YES